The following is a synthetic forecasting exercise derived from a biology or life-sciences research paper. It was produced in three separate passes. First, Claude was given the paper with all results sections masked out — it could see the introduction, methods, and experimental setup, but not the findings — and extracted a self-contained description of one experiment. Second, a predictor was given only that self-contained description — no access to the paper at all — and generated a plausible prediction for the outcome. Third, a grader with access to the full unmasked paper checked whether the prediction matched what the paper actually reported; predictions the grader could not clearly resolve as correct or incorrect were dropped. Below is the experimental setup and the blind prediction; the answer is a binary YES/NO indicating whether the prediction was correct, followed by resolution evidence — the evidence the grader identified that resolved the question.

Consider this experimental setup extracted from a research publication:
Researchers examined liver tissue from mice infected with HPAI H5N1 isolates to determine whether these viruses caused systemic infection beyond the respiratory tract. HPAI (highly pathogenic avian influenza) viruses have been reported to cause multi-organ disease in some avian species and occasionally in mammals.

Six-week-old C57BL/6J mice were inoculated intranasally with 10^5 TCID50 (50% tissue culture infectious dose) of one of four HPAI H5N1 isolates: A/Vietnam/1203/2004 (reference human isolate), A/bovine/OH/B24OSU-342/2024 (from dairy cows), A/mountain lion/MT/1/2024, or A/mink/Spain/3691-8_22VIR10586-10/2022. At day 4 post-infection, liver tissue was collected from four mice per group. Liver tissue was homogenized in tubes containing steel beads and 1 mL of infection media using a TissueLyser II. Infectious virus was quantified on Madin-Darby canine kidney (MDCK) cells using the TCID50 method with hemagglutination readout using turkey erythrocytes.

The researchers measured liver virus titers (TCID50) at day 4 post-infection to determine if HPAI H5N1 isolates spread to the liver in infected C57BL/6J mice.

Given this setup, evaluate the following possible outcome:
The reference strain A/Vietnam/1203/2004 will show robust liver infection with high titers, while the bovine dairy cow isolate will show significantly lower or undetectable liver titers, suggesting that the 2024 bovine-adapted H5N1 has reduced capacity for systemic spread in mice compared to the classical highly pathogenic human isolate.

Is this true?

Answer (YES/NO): NO